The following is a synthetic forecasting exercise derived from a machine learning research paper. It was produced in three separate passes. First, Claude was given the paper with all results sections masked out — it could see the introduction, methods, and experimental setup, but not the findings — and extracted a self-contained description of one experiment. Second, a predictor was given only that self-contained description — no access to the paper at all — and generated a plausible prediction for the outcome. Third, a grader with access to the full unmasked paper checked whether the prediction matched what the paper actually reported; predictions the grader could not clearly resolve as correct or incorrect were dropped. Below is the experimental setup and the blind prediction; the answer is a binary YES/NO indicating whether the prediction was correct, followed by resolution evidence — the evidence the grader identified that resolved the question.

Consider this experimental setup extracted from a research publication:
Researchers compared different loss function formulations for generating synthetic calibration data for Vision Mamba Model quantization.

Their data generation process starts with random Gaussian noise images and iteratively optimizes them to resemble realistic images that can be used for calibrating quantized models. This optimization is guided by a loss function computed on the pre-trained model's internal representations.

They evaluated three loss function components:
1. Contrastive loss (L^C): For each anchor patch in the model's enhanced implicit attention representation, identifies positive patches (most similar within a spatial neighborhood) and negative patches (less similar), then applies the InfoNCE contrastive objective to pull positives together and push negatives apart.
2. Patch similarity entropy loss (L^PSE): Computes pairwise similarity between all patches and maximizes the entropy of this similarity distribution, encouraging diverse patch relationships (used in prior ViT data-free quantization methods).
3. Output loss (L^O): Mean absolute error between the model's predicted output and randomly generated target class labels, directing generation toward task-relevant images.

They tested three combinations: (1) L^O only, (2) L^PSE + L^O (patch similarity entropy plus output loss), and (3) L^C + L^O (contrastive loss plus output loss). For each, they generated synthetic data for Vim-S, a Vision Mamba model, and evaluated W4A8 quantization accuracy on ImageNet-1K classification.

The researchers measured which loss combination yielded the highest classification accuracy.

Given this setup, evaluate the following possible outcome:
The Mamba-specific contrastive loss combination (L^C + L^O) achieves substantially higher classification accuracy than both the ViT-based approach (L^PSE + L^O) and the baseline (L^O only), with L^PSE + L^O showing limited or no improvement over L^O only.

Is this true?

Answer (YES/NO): NO